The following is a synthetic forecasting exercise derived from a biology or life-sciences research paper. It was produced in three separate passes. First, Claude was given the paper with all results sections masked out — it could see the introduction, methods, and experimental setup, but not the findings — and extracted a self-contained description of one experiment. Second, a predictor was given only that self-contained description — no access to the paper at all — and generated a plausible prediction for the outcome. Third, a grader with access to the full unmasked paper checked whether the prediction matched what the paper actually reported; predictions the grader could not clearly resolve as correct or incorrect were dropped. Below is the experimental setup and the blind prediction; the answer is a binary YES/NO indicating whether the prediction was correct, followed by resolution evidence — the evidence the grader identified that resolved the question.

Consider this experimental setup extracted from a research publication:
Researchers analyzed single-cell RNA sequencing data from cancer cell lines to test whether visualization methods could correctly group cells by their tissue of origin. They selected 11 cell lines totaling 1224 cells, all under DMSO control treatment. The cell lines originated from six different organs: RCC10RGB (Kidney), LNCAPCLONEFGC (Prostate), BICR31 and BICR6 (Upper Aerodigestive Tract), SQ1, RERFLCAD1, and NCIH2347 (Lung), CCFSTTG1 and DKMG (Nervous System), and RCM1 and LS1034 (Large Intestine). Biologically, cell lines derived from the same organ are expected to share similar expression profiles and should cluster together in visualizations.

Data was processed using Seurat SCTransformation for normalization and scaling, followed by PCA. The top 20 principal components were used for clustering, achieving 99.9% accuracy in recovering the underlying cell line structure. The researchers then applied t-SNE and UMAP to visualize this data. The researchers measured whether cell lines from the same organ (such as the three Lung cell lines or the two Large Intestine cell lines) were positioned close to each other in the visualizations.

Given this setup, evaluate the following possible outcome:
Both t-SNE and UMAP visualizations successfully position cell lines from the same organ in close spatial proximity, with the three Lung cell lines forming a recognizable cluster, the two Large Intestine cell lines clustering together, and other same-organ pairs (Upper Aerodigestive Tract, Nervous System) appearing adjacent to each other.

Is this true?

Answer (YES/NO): NO